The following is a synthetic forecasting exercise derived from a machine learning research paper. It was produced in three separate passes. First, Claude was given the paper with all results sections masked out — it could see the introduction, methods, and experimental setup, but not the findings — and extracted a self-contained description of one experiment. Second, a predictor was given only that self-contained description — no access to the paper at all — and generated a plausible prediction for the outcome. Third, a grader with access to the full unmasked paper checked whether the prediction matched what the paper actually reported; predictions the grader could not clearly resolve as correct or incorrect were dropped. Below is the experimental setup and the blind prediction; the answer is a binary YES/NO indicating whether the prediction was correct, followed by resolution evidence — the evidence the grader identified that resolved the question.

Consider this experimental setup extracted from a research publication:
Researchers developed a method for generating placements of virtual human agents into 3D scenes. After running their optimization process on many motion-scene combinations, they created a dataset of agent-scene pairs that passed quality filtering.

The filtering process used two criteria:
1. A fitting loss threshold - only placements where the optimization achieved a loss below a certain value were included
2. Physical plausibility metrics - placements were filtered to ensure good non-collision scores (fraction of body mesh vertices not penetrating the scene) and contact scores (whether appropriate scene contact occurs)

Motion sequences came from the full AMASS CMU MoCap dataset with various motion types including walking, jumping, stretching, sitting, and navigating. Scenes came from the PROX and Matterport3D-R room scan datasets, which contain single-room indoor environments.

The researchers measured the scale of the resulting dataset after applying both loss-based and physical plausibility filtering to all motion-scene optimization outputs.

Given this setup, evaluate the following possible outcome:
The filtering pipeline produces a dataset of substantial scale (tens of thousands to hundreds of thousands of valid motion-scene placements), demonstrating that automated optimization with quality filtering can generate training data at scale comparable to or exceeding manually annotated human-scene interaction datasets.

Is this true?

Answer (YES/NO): NO